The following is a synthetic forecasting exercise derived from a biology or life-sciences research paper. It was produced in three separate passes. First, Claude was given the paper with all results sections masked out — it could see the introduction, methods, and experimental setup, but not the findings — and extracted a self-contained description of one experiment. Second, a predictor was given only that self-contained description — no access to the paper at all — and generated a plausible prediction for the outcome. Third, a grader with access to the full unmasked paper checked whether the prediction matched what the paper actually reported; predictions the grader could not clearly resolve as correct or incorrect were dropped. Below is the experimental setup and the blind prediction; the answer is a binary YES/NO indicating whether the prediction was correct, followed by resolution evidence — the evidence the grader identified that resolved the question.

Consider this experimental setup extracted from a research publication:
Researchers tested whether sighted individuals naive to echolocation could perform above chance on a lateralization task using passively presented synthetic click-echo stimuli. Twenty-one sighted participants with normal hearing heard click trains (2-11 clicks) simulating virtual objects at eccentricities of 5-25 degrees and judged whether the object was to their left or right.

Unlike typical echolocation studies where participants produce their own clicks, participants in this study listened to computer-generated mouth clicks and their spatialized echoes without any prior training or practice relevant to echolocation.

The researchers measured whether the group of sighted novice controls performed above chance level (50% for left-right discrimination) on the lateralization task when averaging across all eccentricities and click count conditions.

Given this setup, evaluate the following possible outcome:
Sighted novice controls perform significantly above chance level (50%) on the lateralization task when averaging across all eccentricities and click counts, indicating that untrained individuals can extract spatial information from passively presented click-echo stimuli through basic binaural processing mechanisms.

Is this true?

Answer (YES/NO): NO